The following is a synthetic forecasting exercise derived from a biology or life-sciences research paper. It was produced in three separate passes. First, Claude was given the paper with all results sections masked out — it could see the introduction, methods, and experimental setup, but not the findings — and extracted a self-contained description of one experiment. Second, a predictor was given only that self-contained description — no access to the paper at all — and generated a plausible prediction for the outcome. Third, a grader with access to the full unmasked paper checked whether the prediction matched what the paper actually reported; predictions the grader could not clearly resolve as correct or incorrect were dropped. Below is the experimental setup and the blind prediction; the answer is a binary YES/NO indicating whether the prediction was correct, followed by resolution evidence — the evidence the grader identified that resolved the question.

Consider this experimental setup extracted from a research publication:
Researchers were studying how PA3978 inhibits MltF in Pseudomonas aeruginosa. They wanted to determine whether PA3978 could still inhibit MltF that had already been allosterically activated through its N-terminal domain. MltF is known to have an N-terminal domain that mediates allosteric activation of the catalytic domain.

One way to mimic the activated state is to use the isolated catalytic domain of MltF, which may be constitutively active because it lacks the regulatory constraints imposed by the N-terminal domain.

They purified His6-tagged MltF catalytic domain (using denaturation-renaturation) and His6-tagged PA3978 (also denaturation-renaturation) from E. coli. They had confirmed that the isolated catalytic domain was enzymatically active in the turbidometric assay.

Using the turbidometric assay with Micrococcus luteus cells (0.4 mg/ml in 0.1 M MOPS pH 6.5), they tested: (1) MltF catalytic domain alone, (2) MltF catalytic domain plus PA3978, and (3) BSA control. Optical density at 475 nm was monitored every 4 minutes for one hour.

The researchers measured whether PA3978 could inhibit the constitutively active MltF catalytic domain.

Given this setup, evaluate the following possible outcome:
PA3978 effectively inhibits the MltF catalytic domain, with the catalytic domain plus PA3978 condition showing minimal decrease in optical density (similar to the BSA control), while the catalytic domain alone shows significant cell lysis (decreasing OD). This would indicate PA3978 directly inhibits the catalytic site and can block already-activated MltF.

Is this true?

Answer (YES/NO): YES